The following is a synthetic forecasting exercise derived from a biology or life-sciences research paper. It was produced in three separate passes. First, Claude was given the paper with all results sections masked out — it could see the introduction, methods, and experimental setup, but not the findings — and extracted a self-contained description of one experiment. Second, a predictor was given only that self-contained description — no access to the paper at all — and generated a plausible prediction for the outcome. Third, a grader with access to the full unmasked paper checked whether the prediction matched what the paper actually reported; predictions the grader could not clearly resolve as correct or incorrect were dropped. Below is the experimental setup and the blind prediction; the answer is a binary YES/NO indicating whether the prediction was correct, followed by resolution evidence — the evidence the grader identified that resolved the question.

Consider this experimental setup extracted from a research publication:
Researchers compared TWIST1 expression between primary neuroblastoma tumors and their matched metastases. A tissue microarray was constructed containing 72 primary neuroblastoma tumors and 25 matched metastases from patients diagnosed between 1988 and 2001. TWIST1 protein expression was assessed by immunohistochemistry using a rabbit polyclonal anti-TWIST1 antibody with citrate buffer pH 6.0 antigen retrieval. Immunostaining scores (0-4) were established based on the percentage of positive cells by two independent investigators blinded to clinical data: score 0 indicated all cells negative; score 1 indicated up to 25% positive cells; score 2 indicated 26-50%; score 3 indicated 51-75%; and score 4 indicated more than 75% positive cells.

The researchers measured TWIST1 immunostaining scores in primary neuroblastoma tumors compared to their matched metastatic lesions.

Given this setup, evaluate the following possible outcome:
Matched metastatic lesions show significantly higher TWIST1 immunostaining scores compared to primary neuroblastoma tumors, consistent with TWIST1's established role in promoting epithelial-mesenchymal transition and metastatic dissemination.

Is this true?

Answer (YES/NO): YES